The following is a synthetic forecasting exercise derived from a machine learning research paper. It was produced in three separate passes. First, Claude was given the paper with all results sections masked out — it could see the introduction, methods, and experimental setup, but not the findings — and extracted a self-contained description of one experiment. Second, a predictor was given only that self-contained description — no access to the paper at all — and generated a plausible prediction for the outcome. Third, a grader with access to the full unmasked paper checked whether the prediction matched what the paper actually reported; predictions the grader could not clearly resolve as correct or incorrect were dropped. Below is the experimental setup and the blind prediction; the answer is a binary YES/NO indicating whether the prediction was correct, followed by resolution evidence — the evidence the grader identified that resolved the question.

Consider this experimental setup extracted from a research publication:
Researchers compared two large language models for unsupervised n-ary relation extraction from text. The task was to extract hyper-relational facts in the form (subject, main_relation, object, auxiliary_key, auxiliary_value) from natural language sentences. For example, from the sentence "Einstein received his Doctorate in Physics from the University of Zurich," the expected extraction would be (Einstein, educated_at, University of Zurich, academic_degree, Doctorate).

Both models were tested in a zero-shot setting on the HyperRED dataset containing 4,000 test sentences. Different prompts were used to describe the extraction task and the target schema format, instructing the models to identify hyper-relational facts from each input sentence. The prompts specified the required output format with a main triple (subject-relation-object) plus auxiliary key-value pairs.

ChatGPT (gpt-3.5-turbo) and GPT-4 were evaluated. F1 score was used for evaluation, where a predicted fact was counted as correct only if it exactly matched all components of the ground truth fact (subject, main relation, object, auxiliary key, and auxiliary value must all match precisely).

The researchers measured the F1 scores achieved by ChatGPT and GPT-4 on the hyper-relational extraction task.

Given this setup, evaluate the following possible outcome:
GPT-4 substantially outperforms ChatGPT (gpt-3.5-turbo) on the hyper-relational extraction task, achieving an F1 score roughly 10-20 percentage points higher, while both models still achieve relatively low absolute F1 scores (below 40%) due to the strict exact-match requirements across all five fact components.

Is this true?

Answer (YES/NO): NO